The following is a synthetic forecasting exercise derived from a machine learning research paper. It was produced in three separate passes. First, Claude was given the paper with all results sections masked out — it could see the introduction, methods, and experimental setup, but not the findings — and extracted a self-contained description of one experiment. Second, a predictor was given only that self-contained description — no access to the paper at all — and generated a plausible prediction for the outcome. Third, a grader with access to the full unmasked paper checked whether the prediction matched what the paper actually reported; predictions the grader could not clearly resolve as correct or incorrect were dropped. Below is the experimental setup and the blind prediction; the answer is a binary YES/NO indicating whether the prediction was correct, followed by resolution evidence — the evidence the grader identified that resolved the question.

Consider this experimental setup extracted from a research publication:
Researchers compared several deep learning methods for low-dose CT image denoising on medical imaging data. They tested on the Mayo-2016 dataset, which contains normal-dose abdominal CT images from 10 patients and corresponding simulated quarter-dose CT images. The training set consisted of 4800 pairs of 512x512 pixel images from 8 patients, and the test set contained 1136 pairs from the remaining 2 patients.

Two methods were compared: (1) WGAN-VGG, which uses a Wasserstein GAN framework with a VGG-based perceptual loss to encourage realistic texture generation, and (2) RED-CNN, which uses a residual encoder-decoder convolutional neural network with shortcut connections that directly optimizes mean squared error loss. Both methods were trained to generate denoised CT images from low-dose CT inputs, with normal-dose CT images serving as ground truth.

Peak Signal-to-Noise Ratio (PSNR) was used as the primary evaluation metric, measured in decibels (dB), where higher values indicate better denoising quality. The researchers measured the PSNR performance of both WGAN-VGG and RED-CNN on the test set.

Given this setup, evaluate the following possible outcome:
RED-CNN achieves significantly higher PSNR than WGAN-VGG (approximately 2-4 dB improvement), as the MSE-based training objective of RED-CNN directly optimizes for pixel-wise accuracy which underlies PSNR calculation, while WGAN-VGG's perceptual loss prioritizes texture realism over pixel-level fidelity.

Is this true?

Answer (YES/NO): NO